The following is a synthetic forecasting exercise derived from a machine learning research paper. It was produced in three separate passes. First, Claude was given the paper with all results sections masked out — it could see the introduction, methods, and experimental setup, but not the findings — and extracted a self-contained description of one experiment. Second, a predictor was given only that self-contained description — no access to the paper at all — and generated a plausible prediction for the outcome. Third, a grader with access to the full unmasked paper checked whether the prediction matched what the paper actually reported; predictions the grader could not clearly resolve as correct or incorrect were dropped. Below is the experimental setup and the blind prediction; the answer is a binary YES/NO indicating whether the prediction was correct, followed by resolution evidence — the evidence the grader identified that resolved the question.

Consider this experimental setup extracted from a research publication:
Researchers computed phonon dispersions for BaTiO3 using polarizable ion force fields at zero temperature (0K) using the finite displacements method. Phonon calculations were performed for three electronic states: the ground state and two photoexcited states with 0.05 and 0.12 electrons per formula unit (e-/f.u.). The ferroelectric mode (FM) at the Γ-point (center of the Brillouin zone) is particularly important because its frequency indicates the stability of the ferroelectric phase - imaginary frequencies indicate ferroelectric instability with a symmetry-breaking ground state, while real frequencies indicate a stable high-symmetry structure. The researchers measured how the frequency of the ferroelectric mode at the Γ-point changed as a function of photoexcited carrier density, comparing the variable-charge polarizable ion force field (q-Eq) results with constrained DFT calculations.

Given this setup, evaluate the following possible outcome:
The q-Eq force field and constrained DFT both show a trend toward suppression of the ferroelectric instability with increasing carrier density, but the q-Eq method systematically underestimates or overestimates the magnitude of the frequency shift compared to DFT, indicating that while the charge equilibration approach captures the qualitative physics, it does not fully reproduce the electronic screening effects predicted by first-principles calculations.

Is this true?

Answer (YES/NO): NO